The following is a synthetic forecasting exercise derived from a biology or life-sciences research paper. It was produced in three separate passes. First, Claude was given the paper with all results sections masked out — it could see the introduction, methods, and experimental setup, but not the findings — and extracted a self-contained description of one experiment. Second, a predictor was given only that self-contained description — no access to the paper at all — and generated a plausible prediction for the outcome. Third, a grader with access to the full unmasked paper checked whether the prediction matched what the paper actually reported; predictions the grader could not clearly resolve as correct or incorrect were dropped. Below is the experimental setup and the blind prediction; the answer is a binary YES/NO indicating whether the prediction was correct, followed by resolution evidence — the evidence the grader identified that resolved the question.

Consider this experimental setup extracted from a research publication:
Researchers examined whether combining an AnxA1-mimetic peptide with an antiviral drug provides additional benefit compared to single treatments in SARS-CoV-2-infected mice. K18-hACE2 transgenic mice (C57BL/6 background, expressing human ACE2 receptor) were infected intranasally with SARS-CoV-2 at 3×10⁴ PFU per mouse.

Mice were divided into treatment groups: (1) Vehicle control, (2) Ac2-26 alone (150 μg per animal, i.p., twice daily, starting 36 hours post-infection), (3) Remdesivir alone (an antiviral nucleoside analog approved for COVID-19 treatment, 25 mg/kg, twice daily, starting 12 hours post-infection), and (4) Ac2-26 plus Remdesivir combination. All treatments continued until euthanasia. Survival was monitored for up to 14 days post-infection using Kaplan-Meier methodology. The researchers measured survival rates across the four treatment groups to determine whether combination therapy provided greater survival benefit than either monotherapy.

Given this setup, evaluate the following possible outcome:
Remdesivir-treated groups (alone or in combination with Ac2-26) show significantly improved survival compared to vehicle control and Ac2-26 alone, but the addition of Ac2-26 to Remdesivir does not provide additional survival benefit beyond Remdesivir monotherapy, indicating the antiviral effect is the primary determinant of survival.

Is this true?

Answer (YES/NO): NO